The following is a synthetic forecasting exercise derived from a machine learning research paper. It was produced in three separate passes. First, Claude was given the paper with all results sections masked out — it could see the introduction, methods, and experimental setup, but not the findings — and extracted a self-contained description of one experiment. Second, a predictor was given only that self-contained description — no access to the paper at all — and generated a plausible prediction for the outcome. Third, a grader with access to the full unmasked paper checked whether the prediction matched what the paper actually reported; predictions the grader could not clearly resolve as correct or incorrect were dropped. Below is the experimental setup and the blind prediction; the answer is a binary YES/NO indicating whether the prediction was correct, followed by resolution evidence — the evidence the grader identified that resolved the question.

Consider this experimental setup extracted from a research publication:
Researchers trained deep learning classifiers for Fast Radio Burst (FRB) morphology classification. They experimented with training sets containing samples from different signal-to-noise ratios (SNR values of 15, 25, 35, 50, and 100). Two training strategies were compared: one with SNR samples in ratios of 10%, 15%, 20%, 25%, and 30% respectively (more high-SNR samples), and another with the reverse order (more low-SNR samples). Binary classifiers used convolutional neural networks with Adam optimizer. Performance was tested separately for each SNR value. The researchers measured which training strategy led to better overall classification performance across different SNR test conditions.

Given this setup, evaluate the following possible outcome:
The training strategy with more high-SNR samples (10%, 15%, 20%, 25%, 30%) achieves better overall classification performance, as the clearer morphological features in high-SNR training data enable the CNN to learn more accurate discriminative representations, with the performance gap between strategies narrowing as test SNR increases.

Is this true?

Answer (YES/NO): NO